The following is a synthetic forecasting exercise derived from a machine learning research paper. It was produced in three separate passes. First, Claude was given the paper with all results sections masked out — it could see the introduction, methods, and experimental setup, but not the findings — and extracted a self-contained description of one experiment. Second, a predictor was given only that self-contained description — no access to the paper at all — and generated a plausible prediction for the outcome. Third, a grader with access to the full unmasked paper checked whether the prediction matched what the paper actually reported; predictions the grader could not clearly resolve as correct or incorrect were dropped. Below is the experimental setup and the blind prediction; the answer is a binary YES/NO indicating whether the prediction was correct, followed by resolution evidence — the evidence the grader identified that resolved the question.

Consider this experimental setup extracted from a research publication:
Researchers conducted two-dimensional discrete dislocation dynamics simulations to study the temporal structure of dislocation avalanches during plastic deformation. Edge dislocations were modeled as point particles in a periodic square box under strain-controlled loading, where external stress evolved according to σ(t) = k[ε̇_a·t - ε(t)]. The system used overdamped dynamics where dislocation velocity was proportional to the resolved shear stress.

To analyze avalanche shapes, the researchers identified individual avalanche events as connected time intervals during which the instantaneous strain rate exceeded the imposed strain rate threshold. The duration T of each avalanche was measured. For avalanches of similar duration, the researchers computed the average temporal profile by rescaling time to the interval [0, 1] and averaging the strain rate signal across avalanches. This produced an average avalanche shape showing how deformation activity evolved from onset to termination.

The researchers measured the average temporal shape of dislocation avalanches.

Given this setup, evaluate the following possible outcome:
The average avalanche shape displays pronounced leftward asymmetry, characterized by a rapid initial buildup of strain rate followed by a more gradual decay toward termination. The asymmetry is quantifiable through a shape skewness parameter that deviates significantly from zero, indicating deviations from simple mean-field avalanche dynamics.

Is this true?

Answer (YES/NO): YES